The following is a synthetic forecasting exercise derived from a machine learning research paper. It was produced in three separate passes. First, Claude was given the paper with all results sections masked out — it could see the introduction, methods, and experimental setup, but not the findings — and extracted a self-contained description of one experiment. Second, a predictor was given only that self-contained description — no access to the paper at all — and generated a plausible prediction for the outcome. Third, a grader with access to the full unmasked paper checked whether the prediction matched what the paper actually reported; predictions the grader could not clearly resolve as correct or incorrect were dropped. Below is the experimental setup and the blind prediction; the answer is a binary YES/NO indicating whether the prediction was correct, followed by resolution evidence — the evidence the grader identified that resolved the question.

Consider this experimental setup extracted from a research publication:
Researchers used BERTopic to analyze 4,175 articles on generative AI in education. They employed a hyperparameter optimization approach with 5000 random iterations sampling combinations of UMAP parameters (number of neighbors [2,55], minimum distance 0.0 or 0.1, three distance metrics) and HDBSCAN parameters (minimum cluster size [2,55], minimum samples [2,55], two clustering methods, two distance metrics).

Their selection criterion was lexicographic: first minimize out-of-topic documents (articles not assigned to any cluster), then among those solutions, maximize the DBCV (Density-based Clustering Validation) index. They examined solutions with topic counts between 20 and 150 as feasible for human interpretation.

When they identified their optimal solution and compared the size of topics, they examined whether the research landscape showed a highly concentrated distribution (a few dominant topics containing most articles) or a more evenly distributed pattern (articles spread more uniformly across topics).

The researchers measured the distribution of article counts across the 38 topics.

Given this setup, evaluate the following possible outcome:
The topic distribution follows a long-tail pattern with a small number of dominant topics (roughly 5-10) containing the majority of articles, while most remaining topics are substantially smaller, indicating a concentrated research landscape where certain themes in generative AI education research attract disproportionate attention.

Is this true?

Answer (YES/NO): YES